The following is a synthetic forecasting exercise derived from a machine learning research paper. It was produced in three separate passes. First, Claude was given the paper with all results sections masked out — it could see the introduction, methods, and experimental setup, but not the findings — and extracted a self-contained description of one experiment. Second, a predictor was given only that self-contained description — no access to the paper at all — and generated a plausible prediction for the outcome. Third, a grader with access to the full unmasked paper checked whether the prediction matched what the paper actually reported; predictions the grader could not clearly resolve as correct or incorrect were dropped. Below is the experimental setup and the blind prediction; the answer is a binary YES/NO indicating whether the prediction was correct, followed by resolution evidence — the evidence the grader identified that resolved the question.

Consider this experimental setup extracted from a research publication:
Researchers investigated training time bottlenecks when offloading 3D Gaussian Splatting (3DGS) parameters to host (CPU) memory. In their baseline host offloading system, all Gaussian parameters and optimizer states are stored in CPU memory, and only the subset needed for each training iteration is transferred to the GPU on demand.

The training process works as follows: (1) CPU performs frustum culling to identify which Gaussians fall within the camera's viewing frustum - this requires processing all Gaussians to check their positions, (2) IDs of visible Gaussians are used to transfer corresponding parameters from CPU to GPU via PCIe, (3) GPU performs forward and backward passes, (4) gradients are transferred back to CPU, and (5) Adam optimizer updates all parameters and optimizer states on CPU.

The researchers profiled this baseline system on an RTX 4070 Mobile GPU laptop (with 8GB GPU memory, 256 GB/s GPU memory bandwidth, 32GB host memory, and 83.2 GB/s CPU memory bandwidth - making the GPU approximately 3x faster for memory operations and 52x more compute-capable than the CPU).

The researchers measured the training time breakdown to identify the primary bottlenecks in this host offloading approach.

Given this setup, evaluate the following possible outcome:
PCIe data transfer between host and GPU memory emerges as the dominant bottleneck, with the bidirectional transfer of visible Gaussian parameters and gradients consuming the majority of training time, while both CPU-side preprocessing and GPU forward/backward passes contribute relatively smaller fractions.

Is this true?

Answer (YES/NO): NO